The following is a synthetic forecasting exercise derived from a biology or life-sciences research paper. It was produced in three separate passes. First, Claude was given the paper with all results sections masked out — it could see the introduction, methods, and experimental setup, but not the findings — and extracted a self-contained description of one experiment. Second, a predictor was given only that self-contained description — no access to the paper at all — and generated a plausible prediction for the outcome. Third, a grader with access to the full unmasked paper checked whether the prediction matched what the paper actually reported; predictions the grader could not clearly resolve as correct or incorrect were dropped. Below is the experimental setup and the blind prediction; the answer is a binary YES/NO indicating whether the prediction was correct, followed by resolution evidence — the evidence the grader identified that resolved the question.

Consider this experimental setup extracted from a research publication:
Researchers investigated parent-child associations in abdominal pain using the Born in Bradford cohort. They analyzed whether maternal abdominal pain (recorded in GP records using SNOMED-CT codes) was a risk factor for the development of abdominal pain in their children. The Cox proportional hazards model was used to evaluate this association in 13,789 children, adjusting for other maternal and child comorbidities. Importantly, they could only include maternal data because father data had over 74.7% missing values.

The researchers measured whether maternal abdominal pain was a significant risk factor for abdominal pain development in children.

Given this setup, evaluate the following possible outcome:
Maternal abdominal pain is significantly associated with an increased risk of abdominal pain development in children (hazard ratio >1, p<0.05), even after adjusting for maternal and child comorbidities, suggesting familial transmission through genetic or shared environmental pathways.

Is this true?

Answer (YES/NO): YES